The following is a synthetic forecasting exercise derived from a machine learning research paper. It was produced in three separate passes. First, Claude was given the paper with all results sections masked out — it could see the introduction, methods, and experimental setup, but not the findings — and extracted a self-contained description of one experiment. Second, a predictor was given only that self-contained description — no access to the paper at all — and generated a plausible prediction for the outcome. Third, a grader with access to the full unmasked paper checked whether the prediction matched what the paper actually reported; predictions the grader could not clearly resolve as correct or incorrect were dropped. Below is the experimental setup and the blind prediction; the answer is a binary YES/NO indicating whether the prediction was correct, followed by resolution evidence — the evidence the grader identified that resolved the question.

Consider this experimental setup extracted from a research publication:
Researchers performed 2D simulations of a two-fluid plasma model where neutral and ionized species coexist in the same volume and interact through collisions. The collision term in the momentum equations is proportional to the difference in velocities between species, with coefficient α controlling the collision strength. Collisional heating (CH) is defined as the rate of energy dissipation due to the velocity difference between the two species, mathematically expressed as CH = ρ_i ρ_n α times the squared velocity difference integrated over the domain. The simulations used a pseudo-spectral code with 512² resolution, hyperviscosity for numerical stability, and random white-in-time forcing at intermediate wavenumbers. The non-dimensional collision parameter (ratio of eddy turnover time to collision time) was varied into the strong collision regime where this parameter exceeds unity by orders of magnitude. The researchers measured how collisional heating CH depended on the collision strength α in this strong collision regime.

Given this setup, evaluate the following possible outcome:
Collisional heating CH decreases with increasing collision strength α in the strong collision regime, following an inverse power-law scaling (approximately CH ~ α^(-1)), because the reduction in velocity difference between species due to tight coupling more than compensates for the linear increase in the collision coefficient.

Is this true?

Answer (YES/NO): YES